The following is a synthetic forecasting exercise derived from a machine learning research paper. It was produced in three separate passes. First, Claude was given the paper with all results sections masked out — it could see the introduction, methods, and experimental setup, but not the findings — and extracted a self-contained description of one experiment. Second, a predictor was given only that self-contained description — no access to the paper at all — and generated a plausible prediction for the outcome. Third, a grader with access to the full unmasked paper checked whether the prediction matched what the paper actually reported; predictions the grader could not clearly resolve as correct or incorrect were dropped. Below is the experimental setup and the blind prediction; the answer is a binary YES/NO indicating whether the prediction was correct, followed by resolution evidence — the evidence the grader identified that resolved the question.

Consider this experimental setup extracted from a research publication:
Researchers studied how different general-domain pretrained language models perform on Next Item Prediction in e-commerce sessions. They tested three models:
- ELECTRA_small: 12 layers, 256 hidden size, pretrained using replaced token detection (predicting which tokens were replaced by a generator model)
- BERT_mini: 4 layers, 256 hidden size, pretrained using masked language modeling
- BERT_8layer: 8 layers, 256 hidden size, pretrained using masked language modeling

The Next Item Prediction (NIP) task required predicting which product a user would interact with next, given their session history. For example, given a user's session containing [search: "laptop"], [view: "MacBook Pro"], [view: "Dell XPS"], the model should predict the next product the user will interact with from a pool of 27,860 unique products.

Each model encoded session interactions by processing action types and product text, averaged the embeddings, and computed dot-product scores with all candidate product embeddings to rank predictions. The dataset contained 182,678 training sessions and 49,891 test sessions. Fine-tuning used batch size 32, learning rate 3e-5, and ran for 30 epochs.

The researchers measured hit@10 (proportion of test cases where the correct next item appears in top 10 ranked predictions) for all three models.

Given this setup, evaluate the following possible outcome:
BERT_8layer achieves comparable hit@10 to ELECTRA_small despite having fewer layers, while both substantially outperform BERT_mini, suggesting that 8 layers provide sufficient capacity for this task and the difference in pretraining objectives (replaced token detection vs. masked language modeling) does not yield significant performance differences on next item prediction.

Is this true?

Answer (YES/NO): NO